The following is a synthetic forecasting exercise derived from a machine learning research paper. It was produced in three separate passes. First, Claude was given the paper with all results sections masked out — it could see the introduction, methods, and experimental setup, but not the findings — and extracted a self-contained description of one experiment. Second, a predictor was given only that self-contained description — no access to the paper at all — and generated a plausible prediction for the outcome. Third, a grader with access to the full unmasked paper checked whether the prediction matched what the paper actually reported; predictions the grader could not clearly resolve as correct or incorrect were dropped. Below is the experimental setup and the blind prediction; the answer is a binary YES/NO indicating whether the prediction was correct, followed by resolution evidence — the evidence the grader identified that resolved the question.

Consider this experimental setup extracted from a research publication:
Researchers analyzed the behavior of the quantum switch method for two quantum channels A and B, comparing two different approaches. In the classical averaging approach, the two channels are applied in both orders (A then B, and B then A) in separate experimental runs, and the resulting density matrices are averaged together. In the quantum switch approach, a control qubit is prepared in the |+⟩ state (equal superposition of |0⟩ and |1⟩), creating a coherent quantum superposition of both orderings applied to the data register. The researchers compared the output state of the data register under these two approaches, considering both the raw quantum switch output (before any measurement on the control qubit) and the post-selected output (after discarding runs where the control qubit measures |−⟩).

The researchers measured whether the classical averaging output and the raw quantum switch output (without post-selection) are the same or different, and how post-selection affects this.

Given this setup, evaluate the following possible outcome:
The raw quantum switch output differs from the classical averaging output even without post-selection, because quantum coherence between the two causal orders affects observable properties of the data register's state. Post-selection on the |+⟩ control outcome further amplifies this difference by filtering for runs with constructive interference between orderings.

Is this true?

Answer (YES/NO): NO